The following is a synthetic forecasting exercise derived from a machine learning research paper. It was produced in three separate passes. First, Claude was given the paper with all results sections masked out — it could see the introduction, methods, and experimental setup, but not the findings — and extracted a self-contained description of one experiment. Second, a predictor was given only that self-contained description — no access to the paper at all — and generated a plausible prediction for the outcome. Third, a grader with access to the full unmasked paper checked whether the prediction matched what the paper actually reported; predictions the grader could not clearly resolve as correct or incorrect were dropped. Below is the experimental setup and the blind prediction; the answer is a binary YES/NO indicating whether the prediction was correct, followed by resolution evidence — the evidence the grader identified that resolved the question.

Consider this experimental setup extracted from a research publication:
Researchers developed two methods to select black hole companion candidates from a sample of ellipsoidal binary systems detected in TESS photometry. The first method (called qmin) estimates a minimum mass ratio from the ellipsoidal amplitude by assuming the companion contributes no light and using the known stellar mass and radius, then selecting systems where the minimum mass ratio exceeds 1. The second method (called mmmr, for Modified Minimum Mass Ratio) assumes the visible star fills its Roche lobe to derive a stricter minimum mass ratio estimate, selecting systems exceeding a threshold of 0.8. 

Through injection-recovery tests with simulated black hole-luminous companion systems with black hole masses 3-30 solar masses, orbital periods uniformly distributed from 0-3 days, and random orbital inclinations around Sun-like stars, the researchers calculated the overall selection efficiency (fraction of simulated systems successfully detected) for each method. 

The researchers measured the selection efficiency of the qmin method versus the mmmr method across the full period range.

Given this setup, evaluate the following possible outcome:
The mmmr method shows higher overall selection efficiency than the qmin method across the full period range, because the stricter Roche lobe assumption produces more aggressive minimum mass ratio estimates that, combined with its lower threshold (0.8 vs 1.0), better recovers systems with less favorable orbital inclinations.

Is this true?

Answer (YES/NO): NO